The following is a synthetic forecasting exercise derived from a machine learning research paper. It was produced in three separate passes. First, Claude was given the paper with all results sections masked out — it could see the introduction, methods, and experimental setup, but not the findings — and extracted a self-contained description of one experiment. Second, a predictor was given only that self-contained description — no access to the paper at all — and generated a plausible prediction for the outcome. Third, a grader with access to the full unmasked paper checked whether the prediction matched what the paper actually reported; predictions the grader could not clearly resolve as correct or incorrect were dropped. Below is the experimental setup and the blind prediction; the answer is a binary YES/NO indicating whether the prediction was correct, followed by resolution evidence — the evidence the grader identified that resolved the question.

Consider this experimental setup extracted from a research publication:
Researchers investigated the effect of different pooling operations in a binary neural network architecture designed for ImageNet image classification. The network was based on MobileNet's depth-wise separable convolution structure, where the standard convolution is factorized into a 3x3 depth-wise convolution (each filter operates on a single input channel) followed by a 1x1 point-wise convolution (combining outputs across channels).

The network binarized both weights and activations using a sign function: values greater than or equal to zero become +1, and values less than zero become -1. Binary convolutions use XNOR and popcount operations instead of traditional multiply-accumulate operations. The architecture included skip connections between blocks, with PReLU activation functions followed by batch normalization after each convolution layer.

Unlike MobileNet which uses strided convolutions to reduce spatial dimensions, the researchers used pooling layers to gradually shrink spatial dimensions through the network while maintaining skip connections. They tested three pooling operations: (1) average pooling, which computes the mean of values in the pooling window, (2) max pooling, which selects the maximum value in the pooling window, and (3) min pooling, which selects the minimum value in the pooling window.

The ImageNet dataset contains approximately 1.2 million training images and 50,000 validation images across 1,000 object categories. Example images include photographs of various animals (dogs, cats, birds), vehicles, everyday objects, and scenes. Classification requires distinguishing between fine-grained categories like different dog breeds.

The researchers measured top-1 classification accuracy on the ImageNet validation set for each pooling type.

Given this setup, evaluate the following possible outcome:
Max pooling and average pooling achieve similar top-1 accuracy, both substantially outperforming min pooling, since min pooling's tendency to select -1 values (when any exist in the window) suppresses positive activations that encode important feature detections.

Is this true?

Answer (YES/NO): NO